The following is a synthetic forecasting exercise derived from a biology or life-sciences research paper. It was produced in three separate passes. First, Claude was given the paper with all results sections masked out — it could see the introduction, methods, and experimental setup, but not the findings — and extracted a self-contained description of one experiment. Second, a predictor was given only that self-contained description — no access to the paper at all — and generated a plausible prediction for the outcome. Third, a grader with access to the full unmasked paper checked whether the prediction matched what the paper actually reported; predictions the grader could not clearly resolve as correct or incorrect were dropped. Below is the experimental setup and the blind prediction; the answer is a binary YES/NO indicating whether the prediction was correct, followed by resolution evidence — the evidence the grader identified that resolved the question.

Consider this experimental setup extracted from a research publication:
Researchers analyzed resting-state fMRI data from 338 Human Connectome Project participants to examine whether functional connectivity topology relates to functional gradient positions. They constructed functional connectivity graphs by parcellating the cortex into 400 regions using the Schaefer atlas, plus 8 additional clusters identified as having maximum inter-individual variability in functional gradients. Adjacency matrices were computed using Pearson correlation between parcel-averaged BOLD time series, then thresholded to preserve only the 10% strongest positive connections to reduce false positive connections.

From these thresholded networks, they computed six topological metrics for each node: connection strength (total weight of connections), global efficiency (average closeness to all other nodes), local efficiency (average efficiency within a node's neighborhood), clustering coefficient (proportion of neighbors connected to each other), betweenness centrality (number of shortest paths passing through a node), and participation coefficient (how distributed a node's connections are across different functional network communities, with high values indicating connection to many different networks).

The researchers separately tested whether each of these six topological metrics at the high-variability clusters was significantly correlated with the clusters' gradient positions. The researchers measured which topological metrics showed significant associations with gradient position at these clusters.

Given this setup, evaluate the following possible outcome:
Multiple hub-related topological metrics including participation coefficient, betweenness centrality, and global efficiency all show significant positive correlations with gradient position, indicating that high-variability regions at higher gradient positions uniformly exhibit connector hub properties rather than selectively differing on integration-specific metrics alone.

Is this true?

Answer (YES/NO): NO